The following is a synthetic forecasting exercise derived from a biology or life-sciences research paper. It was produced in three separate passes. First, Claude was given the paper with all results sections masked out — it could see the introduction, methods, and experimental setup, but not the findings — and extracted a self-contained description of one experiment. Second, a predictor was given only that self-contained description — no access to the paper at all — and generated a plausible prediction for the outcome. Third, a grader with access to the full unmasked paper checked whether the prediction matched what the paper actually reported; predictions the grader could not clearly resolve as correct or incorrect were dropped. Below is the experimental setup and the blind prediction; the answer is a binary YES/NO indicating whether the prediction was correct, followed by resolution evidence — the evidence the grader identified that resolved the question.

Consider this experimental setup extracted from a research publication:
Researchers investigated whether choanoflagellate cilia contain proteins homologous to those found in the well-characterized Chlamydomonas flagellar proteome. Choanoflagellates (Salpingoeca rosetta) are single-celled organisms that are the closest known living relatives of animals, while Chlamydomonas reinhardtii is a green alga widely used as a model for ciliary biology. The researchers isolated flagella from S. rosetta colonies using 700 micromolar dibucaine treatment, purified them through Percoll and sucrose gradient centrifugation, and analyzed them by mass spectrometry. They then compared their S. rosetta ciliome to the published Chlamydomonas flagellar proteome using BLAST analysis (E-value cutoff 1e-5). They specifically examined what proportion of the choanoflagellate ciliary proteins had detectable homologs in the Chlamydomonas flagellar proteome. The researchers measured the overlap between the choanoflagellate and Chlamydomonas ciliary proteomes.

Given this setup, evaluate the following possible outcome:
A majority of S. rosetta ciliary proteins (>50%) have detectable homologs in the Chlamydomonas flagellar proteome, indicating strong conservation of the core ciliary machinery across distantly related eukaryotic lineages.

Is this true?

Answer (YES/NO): NO